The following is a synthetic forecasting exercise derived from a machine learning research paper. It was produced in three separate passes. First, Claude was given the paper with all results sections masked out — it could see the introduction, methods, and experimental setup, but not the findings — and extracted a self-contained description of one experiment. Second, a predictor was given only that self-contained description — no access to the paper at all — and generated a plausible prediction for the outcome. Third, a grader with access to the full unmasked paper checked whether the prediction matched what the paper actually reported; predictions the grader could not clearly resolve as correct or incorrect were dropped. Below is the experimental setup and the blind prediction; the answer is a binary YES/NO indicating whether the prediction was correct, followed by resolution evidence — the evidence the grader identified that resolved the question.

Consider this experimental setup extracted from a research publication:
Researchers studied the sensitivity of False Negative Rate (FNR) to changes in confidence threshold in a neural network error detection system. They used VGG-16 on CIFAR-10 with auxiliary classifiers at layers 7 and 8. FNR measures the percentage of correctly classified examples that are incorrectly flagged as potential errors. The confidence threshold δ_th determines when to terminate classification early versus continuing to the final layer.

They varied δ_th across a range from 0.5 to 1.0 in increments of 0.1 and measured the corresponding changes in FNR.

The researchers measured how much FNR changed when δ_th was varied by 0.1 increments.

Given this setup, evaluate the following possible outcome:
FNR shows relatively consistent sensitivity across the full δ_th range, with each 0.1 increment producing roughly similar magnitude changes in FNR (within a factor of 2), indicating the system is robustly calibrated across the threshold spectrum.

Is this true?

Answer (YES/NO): YES